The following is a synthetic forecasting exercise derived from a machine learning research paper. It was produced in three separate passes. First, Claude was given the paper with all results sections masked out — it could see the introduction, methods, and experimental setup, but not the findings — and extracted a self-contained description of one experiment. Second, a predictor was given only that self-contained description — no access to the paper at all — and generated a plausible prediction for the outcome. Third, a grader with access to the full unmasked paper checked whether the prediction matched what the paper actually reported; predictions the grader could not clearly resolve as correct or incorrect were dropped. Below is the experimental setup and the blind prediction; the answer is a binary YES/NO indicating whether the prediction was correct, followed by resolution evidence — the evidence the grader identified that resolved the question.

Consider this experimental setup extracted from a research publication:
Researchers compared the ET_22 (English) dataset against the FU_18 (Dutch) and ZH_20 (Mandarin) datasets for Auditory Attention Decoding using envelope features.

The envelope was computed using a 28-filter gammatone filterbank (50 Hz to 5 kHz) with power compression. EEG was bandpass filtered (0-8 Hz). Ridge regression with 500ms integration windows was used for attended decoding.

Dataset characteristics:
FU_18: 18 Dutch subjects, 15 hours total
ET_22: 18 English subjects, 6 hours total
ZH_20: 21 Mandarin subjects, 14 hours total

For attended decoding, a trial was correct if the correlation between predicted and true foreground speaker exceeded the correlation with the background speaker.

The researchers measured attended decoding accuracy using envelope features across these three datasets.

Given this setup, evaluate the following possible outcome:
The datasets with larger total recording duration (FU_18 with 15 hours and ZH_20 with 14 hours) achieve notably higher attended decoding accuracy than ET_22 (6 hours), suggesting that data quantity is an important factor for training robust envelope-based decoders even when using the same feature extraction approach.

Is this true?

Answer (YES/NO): NO